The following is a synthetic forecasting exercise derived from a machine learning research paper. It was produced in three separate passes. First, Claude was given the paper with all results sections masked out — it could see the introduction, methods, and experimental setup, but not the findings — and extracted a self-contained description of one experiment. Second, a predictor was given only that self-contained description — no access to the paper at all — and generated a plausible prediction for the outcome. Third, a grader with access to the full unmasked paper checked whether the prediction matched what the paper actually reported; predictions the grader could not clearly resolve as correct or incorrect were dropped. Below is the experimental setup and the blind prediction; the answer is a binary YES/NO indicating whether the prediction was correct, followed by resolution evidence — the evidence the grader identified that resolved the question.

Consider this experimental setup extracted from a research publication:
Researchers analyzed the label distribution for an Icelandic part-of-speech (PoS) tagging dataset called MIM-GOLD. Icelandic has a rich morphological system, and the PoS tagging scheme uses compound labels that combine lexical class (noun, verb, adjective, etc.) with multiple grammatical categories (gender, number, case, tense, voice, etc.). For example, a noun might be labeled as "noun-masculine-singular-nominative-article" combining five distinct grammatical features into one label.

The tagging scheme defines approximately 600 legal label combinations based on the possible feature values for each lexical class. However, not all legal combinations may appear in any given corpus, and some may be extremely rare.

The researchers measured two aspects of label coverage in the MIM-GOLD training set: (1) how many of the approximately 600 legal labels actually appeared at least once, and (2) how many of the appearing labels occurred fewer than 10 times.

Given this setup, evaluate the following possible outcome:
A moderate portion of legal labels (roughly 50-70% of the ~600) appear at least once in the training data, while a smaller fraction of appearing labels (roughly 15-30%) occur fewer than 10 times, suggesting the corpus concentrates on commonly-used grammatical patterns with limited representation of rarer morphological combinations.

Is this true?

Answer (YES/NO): NO